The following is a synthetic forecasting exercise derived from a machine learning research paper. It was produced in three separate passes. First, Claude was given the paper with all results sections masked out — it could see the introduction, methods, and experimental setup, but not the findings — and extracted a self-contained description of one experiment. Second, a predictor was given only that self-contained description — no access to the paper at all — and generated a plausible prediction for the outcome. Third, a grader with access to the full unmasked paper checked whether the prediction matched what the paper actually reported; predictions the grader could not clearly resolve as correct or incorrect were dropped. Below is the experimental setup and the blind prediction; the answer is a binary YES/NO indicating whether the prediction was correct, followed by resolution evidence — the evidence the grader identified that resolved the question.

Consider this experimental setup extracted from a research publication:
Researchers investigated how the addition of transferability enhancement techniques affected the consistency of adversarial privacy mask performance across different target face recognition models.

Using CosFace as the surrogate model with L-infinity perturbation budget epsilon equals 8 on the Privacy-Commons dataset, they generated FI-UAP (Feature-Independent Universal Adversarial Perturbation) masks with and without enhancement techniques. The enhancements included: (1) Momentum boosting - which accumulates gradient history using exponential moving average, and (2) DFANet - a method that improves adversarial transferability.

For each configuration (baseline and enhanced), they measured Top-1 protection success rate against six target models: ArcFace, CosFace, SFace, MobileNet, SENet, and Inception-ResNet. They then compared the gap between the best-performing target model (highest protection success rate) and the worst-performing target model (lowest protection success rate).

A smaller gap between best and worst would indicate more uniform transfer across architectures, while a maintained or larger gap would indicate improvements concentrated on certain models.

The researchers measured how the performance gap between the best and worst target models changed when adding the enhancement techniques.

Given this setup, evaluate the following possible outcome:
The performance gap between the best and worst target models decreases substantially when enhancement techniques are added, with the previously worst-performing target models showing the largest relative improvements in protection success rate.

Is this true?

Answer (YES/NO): NO